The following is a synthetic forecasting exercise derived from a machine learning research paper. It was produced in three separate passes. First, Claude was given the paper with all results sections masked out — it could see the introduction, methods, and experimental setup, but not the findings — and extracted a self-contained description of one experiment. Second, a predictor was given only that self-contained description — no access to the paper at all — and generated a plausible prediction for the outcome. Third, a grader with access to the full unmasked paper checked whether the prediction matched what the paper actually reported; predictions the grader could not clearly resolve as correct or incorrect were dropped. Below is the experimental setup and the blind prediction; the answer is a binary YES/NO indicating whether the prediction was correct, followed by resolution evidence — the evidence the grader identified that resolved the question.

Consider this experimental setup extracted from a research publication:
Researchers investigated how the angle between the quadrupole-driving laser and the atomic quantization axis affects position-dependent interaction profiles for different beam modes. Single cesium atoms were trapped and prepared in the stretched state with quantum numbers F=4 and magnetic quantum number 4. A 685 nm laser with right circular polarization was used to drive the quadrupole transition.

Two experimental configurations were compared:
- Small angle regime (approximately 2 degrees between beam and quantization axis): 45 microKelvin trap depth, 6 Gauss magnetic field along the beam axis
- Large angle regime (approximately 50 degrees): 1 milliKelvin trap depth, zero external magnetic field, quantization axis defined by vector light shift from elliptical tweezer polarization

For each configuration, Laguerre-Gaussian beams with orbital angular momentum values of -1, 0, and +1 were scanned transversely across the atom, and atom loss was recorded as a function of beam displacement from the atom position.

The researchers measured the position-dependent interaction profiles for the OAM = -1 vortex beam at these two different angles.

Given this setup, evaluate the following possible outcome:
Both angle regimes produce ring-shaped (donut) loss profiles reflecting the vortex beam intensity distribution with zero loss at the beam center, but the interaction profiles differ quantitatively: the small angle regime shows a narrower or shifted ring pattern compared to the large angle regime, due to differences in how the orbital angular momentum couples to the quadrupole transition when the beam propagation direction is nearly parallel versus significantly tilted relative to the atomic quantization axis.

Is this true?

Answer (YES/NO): NO